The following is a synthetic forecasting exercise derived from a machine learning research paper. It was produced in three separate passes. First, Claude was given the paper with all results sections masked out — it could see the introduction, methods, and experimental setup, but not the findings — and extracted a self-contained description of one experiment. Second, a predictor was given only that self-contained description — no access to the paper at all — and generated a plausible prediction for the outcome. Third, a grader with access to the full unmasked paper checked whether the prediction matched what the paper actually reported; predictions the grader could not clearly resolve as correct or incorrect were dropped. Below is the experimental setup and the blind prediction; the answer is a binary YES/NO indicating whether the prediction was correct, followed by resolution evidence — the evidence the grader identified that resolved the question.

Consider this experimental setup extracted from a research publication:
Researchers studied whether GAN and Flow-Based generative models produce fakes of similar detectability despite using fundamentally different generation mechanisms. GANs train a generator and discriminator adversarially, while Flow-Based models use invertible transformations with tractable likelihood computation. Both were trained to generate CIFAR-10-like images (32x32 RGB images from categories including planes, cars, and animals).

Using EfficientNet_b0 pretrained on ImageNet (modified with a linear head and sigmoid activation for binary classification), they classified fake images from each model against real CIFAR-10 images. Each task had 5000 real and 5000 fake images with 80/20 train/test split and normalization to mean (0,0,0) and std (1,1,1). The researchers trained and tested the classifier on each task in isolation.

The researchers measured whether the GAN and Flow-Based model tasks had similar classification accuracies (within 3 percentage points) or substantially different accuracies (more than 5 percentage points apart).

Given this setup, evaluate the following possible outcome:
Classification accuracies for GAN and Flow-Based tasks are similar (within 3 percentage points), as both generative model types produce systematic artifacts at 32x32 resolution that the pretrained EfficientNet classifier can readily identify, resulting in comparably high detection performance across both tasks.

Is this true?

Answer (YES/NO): NO